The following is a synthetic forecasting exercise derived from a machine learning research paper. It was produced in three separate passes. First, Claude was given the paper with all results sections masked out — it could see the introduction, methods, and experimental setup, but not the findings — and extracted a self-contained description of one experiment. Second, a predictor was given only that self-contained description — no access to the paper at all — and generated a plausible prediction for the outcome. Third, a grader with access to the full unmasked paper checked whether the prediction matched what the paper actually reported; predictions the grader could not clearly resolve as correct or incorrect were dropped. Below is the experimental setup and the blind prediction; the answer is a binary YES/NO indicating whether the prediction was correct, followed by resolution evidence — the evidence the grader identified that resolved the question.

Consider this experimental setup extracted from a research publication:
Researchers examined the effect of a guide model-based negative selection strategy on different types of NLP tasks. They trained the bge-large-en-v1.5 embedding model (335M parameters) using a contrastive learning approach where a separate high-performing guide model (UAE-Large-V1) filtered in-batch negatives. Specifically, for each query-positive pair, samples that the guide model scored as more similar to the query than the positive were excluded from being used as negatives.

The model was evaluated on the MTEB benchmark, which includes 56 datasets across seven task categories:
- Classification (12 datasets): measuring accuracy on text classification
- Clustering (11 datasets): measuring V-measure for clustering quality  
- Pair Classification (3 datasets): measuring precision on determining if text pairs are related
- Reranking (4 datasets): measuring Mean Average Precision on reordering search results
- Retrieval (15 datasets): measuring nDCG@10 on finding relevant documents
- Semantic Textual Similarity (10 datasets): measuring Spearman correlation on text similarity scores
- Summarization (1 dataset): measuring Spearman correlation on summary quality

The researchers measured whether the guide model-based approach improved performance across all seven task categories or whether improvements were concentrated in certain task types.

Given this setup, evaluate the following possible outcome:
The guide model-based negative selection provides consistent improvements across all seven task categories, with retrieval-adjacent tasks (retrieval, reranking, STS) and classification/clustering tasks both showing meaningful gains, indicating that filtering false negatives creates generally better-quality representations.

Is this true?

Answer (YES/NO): NO